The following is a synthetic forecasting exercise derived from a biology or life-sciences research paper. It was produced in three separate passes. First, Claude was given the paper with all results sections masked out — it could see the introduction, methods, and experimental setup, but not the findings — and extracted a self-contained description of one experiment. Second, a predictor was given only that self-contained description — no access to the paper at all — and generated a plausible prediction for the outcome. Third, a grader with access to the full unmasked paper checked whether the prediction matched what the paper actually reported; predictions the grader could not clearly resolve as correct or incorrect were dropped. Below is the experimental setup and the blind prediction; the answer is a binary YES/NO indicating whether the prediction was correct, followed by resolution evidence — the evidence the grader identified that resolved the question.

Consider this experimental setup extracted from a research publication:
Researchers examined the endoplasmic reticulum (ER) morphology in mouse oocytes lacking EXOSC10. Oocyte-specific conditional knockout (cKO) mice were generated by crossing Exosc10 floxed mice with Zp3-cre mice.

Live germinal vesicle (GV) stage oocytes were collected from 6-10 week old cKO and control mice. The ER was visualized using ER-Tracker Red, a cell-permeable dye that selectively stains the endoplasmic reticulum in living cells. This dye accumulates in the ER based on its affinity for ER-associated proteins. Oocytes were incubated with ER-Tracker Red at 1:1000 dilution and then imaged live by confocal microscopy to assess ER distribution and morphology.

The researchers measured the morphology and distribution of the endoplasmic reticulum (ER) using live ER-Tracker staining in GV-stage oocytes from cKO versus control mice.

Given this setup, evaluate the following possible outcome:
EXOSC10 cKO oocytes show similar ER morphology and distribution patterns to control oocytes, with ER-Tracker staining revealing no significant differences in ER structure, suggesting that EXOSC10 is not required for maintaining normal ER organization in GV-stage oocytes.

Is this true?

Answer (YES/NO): NO